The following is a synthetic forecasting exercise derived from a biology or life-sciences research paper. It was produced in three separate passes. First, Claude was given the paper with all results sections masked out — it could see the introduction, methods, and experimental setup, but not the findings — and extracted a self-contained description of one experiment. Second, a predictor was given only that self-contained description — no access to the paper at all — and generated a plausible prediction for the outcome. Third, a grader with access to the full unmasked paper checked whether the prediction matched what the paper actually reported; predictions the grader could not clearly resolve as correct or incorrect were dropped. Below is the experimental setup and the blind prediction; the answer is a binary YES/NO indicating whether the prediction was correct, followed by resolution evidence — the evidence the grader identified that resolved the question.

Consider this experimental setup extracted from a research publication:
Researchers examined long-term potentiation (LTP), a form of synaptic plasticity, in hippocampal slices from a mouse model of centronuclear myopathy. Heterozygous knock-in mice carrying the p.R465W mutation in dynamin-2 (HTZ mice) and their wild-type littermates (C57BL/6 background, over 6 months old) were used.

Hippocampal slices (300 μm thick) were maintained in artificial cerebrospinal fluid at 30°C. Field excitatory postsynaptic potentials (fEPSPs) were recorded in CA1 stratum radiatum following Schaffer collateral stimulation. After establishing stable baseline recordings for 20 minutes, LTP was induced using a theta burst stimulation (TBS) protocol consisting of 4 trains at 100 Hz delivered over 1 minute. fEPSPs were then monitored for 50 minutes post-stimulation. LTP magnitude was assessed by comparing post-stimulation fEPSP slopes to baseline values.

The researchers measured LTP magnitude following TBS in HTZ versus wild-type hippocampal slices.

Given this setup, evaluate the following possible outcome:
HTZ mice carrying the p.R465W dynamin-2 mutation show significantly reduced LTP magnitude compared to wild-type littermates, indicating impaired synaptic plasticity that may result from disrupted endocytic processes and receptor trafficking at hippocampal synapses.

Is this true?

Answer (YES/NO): YES